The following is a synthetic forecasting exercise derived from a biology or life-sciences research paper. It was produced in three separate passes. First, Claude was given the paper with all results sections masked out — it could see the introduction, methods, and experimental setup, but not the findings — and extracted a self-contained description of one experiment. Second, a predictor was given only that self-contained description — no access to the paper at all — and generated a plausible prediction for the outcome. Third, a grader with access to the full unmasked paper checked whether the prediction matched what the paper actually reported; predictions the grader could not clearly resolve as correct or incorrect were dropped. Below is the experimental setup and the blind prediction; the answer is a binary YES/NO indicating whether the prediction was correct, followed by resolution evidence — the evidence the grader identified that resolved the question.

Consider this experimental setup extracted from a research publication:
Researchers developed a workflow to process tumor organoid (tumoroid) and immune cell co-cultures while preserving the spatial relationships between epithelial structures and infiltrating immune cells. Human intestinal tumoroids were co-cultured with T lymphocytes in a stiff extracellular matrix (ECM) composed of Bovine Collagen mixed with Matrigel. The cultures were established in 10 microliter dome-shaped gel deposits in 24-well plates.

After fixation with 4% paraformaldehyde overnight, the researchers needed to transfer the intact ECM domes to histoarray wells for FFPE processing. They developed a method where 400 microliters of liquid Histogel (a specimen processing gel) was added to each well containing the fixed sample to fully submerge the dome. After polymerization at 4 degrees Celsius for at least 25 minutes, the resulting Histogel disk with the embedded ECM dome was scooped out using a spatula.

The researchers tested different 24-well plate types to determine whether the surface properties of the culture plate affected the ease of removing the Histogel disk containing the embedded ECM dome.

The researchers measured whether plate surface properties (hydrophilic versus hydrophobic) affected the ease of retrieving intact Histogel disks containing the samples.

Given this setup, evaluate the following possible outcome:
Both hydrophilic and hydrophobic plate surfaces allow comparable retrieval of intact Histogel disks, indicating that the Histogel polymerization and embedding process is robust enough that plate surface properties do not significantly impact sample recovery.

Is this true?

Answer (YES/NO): NO